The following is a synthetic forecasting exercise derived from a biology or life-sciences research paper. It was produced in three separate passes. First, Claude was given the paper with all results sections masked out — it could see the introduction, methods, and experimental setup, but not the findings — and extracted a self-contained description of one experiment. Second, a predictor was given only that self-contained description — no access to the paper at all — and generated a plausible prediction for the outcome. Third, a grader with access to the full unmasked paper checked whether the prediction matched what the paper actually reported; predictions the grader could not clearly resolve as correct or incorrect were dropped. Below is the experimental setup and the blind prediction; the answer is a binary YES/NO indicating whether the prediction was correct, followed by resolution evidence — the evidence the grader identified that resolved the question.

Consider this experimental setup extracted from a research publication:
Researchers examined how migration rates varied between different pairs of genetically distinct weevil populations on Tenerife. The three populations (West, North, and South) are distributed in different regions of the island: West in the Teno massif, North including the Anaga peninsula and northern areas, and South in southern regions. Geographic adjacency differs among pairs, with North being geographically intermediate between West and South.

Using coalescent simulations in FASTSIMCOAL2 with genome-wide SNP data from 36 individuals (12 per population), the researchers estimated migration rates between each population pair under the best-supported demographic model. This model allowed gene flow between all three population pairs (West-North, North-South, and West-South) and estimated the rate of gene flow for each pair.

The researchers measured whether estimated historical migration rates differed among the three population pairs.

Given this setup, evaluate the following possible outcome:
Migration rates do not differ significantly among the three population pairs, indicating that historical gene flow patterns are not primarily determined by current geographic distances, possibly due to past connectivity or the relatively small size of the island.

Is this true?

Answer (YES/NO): NO